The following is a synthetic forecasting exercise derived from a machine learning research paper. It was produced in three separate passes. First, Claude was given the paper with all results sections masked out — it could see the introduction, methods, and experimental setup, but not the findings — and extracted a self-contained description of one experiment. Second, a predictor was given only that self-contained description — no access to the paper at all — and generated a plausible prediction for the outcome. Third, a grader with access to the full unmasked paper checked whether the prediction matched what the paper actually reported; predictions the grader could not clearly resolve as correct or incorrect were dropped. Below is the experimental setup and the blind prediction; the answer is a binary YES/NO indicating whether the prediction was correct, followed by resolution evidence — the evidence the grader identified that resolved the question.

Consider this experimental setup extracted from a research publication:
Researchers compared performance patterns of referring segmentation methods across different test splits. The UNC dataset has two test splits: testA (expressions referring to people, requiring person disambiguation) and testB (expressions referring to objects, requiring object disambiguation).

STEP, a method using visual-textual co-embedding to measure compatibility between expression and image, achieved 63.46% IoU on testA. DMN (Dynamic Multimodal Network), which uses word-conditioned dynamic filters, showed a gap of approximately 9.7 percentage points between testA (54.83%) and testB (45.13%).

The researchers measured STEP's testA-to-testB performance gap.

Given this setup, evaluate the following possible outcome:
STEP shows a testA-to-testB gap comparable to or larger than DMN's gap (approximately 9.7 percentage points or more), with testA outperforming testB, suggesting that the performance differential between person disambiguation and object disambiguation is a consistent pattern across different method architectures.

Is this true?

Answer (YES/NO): NO